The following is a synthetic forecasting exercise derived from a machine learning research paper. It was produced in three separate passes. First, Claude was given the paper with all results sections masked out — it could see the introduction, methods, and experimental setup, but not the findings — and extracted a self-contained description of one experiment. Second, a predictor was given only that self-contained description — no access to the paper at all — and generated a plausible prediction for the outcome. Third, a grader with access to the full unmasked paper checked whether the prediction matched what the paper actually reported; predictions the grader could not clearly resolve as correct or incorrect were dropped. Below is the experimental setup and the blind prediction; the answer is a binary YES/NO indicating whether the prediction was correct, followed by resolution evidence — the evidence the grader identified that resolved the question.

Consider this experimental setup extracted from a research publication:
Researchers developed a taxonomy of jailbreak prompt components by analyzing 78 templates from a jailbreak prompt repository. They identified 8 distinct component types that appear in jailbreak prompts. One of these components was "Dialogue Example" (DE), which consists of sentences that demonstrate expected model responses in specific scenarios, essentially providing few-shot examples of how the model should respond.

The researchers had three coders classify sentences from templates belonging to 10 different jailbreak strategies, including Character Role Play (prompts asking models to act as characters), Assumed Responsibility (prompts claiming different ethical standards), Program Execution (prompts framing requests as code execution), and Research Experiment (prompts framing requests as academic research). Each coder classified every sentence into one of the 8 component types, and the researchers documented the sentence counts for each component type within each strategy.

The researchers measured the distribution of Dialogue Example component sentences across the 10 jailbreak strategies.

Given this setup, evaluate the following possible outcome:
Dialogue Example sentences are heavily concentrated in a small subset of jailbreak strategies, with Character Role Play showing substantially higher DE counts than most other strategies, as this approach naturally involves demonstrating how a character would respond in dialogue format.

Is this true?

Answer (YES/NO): NO